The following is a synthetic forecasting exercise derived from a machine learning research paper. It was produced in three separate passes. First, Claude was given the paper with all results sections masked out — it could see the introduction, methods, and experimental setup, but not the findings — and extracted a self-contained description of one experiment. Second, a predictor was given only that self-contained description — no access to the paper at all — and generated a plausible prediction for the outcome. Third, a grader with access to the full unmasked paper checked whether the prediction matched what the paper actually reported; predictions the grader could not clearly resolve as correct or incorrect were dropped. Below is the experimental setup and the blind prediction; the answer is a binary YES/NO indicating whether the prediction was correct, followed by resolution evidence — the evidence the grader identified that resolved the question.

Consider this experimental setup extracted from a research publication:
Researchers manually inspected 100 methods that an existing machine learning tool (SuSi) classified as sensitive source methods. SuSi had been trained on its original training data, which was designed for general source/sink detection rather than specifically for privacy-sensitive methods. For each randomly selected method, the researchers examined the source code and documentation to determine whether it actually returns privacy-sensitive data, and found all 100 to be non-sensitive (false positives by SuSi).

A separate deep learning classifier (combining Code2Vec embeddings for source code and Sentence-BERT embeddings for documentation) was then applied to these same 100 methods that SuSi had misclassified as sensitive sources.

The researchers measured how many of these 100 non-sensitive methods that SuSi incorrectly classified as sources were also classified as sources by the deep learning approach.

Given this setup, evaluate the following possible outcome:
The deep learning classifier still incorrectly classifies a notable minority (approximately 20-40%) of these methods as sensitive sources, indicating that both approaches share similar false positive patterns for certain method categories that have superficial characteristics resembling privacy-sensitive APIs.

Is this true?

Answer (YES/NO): NO